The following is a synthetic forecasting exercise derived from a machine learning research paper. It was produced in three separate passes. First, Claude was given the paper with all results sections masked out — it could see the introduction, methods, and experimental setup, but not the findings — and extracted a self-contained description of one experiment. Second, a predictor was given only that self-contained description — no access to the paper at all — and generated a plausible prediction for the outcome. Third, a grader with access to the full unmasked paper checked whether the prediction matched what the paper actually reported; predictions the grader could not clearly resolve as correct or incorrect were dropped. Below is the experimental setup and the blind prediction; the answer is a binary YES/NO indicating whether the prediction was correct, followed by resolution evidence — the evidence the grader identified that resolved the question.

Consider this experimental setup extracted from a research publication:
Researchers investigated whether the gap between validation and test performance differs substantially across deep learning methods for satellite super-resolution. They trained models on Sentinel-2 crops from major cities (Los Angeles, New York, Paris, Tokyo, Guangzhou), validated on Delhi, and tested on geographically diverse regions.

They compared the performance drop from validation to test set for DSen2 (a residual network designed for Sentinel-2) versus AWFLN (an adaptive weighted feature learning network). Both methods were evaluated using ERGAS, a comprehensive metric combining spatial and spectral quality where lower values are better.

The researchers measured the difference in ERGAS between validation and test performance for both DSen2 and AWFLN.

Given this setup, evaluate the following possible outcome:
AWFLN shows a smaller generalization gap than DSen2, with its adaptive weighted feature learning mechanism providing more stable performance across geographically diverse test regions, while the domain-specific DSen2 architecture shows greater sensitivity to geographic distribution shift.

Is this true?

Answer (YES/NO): NO